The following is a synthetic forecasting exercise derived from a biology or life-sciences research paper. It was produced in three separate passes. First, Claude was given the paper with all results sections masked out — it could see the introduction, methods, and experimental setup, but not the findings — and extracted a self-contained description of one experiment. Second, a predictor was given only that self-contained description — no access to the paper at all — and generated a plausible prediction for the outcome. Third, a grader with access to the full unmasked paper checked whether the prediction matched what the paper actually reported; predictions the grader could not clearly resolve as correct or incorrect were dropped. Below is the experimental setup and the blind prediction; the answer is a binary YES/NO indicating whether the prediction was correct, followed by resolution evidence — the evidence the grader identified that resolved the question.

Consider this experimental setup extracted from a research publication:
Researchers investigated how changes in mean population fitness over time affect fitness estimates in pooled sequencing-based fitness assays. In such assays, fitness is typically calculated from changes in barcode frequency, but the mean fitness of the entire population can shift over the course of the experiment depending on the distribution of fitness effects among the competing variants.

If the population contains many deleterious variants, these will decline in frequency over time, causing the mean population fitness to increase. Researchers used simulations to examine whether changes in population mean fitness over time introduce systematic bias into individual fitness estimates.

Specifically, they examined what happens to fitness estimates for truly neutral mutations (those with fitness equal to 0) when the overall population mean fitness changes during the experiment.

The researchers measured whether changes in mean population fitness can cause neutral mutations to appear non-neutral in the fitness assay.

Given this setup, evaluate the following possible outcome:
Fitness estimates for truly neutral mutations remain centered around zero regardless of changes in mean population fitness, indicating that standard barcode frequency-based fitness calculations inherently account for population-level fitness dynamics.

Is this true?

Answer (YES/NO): NO